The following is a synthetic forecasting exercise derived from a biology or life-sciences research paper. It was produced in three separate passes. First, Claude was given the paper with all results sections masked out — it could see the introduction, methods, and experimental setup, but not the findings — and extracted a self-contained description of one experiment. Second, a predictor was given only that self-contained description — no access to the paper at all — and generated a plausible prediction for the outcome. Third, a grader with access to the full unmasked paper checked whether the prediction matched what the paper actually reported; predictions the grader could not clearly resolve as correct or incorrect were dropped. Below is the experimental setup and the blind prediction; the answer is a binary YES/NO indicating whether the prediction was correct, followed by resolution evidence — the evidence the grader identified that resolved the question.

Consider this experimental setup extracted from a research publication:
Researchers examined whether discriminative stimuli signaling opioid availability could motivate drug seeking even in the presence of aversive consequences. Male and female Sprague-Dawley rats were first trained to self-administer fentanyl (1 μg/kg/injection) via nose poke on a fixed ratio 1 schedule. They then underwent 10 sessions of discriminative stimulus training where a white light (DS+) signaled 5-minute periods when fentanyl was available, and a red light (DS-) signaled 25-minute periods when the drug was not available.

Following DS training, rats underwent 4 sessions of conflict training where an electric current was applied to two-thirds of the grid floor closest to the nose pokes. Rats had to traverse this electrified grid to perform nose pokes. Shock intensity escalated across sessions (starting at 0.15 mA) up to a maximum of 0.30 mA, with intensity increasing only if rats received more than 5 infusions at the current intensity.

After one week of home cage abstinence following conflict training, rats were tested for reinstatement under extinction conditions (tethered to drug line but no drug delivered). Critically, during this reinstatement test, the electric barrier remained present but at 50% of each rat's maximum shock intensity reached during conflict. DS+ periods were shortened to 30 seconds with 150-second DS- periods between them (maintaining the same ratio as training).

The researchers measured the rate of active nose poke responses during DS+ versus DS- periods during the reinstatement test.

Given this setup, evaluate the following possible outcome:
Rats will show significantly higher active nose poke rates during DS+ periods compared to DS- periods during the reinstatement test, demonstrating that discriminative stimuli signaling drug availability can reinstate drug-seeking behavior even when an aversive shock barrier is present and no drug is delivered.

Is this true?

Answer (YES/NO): YES